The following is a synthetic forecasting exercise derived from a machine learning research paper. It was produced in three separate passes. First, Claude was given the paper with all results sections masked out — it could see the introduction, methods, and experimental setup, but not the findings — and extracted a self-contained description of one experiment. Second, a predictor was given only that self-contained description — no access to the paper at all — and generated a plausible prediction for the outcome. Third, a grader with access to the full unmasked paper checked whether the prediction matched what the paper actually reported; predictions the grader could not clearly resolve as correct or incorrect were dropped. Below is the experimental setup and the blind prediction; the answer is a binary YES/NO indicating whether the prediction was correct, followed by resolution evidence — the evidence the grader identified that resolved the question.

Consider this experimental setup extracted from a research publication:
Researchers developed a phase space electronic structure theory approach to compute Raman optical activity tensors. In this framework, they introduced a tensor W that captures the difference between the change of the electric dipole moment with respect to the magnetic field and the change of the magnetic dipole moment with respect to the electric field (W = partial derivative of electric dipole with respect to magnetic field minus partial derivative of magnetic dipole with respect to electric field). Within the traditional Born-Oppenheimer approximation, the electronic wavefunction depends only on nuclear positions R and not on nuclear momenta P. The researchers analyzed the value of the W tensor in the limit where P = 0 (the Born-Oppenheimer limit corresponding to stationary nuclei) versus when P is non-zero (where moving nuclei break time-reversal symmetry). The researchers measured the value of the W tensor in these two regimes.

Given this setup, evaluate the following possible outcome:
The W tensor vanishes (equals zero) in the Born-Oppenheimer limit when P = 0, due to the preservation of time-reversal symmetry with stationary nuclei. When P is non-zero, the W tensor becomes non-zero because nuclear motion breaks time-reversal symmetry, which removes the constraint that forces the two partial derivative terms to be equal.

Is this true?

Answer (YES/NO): YES